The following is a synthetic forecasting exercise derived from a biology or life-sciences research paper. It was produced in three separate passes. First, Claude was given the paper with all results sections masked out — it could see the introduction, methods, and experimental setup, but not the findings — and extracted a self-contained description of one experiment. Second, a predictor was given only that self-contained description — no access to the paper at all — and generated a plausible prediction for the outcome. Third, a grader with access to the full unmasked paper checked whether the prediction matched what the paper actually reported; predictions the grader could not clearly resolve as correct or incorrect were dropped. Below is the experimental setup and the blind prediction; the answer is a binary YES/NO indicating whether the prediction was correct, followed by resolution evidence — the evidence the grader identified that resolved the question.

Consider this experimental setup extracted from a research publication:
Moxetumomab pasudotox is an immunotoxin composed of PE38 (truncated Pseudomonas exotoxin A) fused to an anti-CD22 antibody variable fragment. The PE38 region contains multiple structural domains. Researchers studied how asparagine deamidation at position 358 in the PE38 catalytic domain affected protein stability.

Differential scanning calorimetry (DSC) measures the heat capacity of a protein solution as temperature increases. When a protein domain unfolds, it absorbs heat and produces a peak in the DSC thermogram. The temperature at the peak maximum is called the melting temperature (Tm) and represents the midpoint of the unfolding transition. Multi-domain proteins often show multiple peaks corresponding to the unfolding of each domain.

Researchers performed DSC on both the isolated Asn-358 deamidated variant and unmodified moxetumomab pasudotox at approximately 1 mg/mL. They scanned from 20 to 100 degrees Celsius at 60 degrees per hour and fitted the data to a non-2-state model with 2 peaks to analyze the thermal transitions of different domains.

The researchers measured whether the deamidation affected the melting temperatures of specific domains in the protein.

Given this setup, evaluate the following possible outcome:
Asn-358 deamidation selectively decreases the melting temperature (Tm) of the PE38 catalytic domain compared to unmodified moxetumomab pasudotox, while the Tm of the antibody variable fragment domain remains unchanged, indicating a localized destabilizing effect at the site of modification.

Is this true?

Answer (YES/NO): YES